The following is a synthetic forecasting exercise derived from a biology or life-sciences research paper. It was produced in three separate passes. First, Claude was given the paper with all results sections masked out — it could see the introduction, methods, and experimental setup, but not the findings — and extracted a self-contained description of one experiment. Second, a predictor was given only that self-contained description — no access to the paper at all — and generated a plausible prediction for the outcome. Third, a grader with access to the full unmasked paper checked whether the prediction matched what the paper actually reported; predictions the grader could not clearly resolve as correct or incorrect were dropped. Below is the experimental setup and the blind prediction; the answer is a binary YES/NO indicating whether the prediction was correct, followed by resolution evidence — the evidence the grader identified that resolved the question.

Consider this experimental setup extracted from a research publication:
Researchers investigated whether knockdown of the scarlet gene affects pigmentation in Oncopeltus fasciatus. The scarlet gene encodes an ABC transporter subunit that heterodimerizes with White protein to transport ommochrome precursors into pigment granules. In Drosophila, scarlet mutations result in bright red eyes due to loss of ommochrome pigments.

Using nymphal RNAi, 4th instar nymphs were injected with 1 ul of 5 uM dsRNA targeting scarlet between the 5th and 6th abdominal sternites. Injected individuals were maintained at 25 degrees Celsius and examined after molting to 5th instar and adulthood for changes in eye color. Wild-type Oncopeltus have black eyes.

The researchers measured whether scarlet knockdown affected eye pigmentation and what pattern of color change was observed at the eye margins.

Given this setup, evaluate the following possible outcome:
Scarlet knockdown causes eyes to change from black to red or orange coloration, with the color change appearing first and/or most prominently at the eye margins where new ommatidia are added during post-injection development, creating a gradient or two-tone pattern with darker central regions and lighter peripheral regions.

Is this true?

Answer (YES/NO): YES